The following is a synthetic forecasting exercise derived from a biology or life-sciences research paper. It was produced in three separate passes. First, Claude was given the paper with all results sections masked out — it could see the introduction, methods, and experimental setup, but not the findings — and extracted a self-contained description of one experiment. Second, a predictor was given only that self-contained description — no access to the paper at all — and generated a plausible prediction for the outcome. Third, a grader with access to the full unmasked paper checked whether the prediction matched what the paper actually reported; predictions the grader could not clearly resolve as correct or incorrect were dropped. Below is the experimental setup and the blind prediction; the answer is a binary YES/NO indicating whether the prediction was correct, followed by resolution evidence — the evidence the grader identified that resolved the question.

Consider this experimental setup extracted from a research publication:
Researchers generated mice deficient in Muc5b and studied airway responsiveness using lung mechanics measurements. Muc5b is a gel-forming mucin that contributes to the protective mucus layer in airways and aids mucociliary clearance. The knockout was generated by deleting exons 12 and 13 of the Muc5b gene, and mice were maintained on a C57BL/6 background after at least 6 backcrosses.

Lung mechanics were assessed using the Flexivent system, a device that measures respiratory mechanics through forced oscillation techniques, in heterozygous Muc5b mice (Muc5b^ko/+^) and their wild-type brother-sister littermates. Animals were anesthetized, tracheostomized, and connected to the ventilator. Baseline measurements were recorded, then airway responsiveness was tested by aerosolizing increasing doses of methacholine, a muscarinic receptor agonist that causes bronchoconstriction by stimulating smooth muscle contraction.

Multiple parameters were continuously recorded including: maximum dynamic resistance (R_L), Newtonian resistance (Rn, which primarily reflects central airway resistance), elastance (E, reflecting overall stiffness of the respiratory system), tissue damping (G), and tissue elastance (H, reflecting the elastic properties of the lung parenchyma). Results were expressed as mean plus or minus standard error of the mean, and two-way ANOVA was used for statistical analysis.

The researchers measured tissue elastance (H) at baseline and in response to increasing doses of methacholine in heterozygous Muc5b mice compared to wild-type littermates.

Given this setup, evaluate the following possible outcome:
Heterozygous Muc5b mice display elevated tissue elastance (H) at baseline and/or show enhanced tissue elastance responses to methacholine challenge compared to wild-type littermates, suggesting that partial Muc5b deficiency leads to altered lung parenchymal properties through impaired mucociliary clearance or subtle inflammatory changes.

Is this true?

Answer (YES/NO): NO